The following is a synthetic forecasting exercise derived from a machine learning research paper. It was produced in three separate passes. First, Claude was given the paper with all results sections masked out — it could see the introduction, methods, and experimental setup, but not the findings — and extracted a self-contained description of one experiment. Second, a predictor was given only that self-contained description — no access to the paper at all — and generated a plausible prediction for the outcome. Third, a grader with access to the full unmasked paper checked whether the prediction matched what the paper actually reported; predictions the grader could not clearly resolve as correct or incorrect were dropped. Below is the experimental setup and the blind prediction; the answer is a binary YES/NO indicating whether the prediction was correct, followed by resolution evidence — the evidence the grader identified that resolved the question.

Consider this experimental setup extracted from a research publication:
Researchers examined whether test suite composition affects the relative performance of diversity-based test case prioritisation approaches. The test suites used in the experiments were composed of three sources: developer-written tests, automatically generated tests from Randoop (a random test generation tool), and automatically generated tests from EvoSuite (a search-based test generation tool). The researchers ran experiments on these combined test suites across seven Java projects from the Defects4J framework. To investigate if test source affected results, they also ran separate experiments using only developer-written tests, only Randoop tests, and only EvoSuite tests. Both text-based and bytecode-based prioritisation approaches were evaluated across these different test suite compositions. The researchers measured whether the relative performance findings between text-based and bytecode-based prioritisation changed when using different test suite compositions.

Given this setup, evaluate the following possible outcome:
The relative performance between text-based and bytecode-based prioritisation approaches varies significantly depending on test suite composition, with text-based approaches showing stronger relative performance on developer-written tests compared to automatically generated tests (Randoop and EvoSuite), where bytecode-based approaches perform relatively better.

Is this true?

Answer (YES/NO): NO